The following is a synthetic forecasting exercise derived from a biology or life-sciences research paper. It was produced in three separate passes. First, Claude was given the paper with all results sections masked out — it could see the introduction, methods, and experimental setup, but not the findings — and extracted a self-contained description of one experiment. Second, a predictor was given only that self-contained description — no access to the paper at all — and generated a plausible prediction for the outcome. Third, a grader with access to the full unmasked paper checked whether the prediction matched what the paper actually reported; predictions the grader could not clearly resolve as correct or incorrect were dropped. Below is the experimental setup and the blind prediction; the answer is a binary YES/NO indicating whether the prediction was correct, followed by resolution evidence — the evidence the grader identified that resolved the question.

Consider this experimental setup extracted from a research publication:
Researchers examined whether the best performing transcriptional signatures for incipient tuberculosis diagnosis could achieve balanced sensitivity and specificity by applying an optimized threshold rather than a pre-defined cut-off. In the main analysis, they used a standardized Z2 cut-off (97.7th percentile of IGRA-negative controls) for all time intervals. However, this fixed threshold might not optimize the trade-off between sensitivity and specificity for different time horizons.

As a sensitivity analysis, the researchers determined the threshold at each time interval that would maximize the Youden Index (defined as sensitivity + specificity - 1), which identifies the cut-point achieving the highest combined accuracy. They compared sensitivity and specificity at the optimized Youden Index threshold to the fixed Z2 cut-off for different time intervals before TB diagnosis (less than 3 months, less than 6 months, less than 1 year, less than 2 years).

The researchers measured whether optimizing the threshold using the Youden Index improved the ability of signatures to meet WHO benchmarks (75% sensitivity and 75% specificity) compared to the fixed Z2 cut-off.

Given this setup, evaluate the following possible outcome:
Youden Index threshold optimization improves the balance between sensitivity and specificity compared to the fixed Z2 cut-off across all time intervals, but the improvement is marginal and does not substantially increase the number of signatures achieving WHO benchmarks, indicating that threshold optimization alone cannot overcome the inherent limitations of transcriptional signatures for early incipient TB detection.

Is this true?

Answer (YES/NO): NO